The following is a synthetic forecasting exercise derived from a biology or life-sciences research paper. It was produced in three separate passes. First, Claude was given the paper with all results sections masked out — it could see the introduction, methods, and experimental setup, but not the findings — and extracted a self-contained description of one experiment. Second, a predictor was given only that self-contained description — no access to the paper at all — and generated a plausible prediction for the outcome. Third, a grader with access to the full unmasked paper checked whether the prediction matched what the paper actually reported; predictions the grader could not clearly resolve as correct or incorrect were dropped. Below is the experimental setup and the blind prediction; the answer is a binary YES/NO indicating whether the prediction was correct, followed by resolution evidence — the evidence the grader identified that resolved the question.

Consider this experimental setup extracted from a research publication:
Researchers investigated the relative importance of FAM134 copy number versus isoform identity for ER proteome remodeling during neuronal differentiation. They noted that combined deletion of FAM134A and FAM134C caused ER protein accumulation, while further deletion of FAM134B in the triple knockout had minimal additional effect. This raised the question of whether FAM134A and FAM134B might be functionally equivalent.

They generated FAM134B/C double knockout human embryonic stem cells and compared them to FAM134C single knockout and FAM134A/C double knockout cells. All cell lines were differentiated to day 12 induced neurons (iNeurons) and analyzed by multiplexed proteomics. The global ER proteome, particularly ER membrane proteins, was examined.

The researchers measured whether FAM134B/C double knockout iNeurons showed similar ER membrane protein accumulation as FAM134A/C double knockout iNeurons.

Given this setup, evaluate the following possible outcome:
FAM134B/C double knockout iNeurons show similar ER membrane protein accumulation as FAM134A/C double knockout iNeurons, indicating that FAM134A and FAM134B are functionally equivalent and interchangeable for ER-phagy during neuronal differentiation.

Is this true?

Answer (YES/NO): YES